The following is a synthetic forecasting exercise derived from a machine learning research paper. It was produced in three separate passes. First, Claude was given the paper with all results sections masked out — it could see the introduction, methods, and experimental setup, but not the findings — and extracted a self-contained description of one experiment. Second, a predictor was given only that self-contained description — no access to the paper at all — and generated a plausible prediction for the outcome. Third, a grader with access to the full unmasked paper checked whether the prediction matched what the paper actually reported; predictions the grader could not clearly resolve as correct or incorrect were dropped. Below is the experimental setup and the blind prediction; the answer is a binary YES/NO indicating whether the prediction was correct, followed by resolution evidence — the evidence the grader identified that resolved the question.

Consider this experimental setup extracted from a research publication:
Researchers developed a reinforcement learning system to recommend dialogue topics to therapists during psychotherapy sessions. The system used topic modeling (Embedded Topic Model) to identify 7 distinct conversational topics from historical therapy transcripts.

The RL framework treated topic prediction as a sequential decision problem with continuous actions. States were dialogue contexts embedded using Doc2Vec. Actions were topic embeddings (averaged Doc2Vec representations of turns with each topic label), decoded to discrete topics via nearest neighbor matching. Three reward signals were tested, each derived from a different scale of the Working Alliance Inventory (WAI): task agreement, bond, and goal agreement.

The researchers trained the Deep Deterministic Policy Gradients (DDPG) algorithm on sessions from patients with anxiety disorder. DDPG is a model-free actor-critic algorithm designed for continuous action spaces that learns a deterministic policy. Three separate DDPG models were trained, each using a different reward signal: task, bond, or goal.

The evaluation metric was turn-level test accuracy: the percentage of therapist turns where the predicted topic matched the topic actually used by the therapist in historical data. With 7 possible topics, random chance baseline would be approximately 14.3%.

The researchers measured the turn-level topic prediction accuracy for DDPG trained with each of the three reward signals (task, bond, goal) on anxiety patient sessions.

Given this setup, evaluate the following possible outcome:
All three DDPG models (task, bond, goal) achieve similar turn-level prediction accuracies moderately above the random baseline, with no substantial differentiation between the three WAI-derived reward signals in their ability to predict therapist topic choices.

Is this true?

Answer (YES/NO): NO